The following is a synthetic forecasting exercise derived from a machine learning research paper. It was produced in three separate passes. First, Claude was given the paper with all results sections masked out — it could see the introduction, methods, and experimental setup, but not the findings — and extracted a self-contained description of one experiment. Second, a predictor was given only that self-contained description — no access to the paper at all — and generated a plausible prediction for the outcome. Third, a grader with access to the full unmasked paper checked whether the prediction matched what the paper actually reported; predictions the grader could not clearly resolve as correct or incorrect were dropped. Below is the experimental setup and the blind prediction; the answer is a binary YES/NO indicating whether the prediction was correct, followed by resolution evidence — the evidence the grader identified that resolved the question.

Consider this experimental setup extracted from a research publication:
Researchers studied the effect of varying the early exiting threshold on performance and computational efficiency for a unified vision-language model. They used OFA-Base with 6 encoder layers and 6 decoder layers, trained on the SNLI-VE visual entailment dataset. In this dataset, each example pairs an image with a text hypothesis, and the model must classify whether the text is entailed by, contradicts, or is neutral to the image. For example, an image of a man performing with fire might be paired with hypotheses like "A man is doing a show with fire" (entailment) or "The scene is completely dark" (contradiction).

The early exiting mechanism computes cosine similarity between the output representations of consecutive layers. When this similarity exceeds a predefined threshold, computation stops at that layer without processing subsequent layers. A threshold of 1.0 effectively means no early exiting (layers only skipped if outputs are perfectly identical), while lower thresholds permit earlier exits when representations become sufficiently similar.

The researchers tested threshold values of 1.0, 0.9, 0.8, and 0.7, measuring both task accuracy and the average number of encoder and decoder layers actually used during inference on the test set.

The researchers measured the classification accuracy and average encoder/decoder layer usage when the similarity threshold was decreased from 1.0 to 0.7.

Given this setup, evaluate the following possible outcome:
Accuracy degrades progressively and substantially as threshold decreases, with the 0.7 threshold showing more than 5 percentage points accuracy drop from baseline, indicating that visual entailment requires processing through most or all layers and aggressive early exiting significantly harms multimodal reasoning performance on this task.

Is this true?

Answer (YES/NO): NO